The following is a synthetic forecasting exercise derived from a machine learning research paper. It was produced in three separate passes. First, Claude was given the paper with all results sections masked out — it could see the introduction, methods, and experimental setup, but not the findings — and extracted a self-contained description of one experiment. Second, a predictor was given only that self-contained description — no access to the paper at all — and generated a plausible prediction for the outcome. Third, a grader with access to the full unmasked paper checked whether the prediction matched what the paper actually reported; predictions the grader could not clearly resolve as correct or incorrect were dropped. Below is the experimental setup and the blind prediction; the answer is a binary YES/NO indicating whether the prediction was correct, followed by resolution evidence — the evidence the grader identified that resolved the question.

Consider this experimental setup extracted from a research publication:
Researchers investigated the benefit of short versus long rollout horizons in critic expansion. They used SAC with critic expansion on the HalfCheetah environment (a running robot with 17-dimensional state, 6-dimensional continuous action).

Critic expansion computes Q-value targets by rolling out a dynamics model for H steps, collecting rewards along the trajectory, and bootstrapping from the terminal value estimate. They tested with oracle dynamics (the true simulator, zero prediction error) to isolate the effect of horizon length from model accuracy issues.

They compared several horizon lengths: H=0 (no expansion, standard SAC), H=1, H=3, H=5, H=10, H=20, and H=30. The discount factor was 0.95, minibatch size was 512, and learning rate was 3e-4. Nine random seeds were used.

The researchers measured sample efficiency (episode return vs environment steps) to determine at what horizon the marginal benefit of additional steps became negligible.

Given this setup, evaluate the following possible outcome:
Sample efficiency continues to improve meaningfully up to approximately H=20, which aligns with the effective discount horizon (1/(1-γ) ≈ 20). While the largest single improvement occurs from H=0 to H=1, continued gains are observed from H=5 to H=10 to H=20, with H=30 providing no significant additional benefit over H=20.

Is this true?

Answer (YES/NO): NO